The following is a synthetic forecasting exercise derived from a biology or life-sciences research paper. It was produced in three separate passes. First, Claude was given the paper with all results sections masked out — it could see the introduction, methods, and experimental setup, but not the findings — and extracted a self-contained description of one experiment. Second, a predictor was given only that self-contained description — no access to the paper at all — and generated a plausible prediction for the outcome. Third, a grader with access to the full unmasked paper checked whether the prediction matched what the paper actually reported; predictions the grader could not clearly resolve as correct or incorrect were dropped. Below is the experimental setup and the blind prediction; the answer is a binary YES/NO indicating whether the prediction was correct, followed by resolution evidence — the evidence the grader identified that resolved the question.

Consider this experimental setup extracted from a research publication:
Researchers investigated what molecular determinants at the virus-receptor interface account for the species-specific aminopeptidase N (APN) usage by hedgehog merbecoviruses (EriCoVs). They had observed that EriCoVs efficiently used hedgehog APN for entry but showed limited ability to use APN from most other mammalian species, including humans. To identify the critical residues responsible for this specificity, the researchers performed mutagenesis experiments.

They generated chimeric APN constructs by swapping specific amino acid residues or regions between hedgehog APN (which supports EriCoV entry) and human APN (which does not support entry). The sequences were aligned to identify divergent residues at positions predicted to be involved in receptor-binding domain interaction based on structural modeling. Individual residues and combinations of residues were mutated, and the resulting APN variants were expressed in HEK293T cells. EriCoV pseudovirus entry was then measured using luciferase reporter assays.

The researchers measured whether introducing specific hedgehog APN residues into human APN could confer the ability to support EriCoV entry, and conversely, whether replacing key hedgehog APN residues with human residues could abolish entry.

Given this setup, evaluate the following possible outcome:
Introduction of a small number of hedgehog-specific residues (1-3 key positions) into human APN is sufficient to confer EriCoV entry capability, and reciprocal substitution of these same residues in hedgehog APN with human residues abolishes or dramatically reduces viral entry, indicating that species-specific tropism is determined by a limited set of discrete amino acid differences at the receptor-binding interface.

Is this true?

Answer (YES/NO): NO